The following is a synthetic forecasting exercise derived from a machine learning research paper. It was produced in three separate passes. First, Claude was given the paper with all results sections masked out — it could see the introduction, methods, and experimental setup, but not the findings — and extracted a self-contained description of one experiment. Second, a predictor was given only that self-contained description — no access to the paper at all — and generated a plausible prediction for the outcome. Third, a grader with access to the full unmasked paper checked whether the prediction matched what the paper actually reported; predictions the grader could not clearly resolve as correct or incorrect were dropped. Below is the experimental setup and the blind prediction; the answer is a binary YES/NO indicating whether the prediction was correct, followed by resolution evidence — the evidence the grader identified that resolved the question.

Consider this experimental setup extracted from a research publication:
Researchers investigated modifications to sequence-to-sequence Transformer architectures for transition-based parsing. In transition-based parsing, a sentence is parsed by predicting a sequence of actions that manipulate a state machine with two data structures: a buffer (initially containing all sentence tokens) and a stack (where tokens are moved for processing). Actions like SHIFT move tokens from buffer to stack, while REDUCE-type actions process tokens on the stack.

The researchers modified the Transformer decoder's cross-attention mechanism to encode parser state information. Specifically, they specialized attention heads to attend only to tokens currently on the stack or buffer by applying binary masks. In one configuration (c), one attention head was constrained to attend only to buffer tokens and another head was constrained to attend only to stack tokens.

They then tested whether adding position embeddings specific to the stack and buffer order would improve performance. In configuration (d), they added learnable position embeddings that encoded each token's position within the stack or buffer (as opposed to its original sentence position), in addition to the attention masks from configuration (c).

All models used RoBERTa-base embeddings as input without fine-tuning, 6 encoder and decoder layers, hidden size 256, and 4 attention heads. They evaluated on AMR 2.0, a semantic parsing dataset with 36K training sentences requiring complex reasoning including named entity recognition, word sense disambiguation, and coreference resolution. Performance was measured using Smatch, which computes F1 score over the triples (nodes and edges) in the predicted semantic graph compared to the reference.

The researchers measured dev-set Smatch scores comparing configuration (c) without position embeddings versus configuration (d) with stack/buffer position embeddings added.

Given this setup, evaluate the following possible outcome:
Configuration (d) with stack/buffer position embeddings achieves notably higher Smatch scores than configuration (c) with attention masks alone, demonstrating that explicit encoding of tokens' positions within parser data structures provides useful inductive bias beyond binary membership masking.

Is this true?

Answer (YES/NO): NO